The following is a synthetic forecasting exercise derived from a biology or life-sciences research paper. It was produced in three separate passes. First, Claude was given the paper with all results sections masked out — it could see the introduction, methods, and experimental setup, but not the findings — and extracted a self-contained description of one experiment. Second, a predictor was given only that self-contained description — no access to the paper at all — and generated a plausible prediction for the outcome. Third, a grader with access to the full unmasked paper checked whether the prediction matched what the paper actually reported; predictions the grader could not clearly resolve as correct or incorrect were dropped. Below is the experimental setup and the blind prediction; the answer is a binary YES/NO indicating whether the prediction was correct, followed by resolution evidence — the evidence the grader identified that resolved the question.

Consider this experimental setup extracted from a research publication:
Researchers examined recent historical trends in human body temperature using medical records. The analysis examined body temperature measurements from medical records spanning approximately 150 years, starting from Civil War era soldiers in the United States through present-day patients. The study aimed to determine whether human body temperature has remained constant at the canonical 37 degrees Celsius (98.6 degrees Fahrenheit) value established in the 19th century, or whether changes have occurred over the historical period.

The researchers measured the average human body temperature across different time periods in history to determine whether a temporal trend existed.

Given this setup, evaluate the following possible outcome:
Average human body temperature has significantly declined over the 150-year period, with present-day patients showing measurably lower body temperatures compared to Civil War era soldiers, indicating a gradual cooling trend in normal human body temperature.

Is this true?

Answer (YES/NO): YES